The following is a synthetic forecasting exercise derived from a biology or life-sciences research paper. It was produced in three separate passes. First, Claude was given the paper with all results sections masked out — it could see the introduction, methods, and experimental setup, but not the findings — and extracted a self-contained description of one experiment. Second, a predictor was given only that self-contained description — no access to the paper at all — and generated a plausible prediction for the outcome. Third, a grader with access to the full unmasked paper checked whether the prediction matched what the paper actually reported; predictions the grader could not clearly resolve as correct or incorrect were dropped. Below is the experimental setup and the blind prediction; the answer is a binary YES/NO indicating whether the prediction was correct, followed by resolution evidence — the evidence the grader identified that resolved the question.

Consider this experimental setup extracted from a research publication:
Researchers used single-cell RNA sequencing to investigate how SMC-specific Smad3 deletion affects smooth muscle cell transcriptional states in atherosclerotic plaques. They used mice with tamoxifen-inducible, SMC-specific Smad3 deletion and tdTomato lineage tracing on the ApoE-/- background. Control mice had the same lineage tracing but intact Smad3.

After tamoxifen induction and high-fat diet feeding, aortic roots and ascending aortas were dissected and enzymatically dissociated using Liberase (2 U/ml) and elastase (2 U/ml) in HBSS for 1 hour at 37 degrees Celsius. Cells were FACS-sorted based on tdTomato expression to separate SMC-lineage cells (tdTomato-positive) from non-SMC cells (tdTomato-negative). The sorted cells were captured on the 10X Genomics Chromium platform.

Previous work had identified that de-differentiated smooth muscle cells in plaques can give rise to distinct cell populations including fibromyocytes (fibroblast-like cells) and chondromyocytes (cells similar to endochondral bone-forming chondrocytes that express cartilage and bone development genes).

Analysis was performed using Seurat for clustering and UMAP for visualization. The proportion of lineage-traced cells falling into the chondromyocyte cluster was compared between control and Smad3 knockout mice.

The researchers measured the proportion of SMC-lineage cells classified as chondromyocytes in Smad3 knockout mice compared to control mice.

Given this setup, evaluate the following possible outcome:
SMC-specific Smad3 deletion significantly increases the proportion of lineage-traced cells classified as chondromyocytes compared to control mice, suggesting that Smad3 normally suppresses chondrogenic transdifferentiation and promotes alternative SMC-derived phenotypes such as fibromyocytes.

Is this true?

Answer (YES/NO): YES